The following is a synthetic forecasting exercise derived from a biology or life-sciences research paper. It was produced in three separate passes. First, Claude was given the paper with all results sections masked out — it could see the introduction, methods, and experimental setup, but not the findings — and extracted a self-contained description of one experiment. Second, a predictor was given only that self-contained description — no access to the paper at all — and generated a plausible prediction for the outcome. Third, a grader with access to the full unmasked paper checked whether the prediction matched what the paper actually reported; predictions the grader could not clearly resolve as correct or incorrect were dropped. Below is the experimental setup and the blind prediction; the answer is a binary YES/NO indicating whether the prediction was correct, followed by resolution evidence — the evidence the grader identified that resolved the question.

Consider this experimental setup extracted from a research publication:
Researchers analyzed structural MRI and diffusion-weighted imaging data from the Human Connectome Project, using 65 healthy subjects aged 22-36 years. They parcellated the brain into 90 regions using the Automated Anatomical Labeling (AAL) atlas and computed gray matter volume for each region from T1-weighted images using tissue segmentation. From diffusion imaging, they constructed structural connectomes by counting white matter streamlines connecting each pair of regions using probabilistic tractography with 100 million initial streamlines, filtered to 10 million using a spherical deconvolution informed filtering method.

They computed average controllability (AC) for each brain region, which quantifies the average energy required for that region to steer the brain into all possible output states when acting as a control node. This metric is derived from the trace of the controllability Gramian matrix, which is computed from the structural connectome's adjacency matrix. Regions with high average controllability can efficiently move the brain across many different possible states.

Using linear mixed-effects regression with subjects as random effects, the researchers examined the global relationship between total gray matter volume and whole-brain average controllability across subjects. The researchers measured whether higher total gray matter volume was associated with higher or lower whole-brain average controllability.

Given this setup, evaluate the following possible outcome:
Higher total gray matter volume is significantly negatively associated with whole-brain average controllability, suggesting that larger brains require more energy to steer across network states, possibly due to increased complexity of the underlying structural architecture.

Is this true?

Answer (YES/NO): NO